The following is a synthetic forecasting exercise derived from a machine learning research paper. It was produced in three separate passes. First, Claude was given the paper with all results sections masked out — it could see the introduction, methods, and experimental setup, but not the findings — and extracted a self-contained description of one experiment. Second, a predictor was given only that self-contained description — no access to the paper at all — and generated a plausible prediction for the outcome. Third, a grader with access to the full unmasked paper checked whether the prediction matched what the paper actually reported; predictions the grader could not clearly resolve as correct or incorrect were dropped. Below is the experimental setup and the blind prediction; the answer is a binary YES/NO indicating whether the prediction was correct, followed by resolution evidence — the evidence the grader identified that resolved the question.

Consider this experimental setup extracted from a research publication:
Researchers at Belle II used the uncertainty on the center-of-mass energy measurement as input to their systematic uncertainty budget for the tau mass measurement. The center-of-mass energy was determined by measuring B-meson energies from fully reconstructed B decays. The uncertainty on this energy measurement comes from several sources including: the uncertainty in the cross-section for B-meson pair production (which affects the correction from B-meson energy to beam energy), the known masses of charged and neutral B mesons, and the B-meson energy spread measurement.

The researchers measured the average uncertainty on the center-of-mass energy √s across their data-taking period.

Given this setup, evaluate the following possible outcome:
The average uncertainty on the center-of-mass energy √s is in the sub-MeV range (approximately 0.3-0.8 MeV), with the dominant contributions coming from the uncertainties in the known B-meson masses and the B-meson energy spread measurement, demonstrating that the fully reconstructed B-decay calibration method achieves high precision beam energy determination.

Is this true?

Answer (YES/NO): NO